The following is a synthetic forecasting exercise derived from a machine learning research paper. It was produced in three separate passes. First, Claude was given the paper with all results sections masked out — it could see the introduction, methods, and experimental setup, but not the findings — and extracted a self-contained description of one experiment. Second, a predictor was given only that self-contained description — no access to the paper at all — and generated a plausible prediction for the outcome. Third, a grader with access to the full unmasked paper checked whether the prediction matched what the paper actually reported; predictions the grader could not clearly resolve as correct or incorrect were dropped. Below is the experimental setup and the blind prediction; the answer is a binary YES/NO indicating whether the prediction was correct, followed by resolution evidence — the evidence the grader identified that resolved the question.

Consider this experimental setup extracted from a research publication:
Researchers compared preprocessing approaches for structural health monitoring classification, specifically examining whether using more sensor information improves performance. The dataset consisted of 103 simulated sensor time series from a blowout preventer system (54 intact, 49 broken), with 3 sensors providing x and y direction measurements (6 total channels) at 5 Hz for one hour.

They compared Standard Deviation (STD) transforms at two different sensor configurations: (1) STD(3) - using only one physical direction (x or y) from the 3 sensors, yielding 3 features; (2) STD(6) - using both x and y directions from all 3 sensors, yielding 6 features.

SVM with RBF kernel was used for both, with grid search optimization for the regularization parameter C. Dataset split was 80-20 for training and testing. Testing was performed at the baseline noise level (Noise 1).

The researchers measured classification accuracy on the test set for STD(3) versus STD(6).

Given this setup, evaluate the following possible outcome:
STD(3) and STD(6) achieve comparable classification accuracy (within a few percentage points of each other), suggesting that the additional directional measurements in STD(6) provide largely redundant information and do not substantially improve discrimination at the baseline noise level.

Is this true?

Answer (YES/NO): NO